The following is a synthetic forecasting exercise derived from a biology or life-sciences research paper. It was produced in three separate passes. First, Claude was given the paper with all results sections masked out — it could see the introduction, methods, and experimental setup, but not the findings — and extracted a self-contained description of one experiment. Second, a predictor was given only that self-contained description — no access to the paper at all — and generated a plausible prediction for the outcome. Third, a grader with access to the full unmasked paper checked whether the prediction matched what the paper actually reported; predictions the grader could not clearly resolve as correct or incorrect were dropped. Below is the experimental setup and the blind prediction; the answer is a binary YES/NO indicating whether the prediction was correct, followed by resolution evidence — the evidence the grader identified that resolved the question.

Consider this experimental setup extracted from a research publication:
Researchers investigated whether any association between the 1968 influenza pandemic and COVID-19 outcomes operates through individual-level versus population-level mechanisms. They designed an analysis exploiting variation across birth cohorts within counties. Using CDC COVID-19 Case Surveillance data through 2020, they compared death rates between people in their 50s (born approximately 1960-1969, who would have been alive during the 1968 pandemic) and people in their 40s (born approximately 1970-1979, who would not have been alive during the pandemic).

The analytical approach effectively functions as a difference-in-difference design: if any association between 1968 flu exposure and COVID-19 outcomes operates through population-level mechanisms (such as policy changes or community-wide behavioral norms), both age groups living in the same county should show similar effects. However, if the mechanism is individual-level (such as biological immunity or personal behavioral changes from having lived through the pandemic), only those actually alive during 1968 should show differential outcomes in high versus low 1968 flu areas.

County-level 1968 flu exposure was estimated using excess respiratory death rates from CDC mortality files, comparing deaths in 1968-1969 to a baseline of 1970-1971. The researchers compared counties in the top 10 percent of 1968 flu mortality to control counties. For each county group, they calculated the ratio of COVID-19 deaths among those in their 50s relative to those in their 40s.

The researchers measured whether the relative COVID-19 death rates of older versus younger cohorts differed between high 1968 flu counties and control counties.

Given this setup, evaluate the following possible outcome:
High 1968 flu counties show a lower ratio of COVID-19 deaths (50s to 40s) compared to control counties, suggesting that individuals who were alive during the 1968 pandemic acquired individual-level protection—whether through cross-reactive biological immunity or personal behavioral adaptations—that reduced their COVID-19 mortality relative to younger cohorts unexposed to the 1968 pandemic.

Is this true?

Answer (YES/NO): YES